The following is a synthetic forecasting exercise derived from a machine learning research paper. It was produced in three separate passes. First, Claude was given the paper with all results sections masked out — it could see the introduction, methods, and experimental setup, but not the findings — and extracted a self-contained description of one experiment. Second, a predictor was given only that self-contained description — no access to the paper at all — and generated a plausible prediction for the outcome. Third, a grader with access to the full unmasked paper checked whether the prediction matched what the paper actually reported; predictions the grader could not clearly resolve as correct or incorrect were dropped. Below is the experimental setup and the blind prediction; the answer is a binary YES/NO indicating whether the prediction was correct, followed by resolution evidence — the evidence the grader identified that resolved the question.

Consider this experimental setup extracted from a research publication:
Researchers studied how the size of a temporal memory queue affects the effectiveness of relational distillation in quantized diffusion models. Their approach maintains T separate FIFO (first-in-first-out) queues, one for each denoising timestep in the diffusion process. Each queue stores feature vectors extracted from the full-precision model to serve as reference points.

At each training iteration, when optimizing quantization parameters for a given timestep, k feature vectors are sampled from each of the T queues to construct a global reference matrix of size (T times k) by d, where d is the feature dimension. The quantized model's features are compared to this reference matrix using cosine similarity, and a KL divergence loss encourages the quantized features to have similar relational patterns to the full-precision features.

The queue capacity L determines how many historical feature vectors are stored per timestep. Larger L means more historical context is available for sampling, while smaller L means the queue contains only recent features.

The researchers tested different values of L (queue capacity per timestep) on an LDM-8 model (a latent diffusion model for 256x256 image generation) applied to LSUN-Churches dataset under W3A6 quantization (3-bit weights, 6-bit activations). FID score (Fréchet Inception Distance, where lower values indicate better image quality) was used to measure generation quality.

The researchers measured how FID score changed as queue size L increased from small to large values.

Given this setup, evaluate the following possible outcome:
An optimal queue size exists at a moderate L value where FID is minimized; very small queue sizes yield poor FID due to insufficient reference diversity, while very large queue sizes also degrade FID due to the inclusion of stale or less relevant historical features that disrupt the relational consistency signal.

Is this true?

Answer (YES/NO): NO